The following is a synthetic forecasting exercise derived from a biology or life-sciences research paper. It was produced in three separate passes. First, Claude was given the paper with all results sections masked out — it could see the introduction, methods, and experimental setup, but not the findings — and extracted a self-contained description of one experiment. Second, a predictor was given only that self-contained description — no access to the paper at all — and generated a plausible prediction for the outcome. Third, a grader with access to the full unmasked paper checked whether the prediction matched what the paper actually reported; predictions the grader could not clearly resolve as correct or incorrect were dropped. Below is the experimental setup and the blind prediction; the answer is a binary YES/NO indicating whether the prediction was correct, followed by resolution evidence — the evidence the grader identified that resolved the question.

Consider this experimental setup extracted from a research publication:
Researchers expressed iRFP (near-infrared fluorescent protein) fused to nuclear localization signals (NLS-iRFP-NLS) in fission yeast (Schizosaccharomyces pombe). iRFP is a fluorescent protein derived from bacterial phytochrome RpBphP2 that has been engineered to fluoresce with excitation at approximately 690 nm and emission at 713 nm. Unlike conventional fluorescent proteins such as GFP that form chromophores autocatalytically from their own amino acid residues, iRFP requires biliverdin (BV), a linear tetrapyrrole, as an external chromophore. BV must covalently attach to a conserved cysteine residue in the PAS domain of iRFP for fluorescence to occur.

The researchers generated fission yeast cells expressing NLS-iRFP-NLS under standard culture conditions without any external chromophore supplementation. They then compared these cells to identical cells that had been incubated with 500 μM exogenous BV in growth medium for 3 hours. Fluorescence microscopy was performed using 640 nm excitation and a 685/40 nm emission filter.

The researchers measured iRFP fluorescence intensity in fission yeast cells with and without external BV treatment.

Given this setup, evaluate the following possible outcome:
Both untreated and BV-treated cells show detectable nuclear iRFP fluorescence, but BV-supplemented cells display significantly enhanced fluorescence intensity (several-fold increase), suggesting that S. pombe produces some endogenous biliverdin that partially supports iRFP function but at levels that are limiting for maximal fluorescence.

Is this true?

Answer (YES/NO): NO